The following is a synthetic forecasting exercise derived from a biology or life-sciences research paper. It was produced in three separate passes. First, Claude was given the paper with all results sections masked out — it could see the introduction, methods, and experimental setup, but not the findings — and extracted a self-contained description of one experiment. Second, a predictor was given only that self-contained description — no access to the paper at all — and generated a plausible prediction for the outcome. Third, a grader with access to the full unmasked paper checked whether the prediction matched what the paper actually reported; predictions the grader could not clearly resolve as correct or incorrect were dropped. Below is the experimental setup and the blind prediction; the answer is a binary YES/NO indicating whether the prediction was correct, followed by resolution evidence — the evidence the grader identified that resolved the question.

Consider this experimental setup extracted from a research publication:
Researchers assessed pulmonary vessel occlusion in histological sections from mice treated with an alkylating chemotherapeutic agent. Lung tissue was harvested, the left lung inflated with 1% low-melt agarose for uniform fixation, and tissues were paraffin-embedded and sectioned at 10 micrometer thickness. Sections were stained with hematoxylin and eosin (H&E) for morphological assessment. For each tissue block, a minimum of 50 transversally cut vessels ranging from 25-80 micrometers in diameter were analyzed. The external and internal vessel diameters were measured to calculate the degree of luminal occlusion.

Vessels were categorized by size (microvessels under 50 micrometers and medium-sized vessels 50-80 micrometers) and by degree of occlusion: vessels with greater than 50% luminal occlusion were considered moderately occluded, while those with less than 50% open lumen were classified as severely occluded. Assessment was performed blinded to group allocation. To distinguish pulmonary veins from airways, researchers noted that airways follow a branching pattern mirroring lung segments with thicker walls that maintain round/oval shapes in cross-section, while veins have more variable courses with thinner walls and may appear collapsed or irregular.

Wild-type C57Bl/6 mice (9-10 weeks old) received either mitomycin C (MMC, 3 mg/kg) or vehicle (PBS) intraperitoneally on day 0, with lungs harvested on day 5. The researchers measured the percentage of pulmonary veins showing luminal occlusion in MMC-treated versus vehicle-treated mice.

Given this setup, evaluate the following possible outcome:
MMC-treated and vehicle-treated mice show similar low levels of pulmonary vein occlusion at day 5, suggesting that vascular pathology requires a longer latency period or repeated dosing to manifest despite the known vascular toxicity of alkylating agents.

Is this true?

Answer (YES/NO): NO